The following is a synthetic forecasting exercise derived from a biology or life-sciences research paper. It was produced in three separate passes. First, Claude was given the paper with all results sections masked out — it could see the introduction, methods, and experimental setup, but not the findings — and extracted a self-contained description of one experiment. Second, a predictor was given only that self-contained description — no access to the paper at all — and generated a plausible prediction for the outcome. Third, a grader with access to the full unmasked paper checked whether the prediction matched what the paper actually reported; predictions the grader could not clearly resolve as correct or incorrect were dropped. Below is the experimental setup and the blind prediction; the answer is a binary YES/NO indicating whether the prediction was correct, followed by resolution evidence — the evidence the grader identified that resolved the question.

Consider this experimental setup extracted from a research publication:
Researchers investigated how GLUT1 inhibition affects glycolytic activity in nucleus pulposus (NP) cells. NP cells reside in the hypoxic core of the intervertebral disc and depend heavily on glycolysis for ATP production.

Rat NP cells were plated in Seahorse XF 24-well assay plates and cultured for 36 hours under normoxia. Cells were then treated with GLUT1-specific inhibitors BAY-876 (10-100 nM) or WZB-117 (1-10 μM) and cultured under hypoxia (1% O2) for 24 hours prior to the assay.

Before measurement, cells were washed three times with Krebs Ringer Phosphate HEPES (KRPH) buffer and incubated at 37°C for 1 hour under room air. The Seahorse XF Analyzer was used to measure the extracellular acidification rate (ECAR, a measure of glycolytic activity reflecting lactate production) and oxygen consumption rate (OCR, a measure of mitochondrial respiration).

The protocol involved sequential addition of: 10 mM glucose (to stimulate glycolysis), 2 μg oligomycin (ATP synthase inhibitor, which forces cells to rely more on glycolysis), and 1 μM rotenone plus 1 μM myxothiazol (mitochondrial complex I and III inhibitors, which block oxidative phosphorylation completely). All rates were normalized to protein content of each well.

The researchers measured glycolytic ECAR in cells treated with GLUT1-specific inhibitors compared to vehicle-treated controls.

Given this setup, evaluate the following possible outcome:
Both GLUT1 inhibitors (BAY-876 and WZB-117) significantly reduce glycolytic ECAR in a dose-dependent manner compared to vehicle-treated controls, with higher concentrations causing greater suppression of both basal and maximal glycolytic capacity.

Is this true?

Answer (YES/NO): NO